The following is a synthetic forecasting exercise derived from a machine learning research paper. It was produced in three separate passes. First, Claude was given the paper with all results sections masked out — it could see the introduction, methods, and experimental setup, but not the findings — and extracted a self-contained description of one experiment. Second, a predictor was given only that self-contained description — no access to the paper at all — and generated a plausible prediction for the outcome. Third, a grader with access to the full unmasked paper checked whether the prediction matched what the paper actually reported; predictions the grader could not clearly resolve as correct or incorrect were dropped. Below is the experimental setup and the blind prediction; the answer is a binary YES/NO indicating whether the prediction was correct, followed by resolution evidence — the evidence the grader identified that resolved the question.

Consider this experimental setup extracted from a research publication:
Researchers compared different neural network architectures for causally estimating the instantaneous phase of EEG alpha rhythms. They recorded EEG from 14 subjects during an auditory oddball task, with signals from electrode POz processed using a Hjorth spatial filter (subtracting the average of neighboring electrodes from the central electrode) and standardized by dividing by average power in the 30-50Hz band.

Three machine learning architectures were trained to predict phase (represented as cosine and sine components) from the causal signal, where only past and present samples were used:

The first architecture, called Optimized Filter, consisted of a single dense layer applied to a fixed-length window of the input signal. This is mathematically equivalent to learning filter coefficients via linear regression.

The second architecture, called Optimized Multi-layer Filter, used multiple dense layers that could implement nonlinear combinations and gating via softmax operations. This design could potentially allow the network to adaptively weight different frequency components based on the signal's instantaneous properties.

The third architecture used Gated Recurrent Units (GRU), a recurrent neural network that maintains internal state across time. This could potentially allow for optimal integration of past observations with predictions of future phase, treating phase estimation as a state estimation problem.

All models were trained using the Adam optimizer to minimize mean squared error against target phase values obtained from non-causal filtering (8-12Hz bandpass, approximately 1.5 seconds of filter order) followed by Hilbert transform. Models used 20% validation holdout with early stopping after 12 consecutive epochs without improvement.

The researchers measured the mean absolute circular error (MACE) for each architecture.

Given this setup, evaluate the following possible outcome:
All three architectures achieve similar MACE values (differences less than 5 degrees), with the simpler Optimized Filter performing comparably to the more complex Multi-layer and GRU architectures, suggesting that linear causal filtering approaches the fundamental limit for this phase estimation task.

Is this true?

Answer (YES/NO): NO